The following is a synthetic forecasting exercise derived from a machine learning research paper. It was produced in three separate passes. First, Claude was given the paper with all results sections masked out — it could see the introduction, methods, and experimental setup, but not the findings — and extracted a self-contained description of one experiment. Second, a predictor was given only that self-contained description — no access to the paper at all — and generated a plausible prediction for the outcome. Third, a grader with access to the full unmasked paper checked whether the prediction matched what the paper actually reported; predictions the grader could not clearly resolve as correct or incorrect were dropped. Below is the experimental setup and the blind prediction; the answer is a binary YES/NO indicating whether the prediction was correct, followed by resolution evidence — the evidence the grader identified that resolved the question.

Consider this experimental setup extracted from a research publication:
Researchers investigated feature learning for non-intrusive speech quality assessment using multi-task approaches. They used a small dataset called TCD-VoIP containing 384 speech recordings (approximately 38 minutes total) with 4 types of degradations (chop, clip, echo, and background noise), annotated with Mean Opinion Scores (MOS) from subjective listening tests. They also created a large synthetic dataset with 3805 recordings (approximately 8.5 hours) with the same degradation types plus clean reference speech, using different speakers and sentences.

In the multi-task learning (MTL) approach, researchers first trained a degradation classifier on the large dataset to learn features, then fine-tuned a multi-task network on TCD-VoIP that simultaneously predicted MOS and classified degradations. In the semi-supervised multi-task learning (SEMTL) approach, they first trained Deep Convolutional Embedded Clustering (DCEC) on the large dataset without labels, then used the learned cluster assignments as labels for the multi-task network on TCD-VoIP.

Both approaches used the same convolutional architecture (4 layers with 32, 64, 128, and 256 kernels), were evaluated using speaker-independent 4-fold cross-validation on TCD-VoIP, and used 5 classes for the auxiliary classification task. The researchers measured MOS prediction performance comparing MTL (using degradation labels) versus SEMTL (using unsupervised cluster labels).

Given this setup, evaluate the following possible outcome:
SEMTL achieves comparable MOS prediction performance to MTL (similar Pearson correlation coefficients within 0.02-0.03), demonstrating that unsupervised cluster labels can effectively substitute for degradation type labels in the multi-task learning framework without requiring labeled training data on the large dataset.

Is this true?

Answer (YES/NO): YES